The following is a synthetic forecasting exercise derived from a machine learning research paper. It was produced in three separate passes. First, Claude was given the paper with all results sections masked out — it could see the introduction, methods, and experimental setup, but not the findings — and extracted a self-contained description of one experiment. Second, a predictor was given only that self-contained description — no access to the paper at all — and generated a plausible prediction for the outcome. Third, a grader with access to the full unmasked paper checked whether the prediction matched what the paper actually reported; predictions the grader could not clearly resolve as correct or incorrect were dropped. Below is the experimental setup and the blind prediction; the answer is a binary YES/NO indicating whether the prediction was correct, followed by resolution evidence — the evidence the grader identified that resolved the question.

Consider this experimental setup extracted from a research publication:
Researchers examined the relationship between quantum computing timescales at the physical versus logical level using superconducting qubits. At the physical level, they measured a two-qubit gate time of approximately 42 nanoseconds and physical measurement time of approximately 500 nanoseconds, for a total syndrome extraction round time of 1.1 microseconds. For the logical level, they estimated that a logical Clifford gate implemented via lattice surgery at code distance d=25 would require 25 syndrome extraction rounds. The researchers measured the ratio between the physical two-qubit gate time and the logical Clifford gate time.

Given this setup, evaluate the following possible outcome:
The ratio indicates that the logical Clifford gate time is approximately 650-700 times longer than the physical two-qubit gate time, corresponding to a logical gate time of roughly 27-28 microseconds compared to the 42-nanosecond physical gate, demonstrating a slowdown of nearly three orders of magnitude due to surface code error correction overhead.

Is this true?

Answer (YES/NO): YES